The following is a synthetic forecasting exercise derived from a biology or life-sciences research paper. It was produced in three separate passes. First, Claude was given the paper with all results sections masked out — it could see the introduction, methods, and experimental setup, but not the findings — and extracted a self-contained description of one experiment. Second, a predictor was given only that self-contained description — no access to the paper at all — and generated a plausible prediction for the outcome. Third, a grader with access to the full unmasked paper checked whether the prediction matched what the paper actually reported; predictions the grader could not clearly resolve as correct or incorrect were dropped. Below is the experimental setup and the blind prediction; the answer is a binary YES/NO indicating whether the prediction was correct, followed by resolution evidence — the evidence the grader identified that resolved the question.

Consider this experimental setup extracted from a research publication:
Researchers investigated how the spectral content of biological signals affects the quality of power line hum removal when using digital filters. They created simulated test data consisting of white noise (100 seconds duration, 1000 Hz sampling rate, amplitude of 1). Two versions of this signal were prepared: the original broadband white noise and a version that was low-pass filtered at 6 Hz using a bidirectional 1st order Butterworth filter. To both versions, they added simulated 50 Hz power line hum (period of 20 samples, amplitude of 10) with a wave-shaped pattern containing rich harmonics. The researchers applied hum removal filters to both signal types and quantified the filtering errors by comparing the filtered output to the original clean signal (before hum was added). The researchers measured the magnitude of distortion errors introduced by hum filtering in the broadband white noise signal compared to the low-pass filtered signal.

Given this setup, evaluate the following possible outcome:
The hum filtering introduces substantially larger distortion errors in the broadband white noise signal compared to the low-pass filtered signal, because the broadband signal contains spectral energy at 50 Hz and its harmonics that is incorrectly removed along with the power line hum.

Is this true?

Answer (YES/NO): YES